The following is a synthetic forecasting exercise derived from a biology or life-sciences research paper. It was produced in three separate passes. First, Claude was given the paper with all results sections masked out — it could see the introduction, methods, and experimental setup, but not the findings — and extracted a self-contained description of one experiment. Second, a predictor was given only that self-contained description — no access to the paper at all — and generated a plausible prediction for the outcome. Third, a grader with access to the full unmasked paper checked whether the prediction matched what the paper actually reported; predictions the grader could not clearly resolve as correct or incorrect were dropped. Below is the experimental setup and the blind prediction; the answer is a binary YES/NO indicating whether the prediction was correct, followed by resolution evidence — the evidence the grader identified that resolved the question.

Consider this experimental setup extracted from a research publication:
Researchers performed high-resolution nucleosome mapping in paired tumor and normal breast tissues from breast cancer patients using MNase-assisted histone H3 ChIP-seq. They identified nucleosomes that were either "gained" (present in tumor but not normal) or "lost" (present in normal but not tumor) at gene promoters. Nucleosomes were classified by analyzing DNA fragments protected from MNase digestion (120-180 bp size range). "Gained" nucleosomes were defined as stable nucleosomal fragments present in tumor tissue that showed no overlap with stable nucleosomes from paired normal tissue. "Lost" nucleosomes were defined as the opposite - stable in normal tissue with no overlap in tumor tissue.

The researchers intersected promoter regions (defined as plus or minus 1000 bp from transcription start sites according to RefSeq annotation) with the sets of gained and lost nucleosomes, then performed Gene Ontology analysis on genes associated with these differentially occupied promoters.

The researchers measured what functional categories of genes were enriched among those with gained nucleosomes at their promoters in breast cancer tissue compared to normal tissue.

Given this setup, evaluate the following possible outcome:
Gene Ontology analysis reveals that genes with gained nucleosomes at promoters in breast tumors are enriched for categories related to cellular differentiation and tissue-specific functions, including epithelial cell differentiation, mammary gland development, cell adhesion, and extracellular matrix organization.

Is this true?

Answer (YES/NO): NO